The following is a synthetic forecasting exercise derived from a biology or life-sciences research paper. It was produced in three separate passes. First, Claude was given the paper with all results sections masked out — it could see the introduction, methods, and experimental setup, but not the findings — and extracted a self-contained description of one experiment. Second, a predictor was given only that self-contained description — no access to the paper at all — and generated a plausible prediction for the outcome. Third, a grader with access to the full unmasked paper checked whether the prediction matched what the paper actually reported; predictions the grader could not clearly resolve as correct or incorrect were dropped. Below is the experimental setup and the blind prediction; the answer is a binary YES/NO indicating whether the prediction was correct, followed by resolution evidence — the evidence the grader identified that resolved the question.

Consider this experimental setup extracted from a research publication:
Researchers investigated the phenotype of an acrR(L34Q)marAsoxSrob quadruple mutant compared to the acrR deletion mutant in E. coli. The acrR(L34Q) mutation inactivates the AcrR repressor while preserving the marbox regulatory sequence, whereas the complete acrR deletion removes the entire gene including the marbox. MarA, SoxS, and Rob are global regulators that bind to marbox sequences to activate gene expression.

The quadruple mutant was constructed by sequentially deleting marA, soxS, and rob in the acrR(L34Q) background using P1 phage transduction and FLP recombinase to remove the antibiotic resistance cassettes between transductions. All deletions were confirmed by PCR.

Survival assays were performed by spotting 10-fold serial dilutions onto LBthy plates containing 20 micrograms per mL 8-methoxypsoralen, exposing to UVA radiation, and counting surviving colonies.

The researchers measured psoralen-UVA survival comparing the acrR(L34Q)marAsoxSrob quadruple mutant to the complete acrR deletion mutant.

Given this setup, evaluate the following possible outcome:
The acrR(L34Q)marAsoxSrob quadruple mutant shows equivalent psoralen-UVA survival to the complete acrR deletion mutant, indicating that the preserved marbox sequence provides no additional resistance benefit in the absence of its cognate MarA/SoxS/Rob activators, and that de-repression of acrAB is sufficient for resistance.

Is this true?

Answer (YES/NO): NO